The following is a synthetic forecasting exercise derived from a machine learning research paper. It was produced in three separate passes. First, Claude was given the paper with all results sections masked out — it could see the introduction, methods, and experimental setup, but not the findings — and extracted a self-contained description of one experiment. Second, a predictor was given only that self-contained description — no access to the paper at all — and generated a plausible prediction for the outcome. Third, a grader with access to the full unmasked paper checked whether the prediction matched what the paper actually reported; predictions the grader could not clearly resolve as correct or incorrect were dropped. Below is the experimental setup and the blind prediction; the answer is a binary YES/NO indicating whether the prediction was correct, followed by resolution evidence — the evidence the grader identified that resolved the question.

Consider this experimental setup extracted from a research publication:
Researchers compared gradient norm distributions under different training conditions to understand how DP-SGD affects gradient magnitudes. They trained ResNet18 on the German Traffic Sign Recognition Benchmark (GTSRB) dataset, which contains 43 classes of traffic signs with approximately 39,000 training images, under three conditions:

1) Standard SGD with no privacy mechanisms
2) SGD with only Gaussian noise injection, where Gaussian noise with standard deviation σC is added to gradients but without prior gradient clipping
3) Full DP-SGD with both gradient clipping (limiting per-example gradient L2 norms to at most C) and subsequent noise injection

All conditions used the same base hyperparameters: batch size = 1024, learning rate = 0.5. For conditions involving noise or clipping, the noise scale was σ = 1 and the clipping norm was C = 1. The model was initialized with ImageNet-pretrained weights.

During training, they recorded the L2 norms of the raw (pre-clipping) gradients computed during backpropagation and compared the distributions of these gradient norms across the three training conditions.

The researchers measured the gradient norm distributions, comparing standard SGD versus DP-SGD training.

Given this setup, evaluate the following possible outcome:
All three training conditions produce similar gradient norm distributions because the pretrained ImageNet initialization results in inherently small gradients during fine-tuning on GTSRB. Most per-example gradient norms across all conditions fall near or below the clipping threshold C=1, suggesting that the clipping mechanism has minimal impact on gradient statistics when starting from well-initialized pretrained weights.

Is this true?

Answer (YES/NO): NO